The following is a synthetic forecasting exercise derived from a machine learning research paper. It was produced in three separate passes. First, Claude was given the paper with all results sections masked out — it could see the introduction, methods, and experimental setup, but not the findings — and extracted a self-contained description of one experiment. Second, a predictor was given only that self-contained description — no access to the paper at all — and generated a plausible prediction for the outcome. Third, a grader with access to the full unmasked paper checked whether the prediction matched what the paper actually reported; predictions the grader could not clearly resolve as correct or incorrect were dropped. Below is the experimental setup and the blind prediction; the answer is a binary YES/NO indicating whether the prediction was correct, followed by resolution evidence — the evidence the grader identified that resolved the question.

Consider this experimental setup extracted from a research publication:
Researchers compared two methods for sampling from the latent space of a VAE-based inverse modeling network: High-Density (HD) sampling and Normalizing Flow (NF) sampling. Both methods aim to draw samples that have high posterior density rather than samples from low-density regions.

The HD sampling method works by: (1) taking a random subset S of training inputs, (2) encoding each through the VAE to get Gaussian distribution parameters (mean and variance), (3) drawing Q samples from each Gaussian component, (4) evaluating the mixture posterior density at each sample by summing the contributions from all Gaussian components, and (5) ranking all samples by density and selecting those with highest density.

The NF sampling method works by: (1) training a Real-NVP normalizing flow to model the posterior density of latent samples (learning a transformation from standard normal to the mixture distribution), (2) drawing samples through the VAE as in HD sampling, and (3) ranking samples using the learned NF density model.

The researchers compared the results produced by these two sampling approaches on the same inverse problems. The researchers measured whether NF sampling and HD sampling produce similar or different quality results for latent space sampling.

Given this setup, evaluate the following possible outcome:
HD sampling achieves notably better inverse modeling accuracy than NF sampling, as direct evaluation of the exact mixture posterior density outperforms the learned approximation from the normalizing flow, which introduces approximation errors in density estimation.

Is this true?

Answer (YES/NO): NO